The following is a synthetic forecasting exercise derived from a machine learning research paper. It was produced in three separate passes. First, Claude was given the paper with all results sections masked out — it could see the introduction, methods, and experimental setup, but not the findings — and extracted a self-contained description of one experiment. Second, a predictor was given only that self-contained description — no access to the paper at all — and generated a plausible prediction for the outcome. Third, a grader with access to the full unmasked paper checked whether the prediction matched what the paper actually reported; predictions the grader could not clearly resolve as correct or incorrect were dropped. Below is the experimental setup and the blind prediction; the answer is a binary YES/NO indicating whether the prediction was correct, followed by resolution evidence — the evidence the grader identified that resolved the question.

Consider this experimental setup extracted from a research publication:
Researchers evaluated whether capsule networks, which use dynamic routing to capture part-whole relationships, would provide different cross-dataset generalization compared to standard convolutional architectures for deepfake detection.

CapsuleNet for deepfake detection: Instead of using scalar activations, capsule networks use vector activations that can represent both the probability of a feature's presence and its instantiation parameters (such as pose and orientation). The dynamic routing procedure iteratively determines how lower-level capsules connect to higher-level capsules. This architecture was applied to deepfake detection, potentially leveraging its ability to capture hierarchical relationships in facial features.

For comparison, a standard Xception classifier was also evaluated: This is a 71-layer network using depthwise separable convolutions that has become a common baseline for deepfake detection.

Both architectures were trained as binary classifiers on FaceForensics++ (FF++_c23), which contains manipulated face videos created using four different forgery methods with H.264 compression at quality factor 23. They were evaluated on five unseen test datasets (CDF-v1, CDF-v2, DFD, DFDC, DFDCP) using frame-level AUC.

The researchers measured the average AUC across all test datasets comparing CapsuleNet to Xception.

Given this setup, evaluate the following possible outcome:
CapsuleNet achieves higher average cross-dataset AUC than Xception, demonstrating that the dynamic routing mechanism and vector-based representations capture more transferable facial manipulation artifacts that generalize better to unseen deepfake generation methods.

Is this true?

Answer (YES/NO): NO